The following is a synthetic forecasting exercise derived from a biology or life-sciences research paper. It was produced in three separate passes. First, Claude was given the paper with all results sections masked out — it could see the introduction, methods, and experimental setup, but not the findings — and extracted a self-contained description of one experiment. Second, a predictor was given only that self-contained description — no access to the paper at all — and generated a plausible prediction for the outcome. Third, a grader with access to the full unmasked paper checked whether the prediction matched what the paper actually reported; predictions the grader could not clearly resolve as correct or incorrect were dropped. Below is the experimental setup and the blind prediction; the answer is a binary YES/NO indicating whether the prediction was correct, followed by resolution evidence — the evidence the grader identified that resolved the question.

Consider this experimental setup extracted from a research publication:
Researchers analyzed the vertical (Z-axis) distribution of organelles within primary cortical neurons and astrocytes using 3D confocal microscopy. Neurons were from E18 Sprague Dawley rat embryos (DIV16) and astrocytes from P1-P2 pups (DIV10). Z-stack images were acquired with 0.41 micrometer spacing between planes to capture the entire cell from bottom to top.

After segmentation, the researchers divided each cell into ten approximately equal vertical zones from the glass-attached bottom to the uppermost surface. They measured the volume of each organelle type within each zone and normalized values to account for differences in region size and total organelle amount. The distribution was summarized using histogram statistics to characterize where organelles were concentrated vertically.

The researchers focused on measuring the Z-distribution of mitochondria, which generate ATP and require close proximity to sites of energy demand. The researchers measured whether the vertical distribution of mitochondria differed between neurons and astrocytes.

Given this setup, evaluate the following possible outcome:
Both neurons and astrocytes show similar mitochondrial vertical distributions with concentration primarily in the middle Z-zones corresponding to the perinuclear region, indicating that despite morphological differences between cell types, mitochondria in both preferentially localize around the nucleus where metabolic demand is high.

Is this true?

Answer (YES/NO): NO